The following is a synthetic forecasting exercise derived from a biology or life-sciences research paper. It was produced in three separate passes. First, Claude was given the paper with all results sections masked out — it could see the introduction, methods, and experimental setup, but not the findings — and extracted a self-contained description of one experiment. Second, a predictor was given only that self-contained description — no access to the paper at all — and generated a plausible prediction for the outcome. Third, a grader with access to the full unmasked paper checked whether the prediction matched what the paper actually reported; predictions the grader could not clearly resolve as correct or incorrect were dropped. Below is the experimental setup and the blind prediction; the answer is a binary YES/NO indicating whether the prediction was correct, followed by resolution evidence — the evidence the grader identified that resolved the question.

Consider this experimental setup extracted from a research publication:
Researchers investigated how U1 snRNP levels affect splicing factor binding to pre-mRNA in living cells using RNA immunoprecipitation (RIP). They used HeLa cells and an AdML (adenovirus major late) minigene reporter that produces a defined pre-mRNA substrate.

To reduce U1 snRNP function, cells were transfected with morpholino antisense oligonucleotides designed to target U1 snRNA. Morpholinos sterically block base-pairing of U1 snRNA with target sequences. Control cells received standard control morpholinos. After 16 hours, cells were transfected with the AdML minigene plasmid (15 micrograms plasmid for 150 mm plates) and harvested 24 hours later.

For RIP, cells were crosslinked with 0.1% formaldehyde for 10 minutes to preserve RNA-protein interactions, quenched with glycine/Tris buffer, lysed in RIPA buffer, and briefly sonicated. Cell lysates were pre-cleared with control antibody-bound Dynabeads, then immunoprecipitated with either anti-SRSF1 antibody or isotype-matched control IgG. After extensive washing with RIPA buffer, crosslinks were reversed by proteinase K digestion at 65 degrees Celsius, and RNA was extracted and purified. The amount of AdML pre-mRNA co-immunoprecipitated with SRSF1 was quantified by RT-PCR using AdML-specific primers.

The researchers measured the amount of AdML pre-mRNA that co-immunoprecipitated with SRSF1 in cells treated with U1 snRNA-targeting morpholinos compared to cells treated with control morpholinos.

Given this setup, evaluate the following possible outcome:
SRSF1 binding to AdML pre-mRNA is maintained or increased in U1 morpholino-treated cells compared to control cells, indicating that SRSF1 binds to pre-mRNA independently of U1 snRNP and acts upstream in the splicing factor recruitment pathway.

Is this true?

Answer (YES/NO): YES